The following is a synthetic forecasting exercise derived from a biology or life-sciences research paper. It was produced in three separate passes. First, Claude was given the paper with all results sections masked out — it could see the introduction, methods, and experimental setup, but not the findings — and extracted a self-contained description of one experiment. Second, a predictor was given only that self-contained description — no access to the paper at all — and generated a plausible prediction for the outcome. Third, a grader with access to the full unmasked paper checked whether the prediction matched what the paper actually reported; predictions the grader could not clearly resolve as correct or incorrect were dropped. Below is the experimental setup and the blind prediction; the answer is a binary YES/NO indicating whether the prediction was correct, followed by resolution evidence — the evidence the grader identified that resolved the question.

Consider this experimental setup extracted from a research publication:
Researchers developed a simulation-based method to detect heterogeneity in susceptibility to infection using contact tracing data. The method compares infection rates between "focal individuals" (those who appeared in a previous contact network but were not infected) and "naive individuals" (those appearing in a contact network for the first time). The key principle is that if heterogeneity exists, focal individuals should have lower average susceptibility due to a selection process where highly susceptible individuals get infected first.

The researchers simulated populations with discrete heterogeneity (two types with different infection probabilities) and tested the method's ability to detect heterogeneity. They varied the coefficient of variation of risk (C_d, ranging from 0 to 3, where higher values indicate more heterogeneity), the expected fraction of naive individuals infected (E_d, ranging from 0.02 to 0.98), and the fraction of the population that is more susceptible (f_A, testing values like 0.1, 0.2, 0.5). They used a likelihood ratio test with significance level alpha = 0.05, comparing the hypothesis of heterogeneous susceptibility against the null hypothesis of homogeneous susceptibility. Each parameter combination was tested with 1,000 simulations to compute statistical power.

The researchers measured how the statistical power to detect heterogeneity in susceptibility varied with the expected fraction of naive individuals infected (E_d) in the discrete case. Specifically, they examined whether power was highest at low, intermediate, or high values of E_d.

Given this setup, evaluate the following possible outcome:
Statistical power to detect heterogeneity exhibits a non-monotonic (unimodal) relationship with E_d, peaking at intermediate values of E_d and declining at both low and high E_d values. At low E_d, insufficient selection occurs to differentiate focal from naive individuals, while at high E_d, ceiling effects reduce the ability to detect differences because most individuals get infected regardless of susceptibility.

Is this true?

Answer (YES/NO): YES